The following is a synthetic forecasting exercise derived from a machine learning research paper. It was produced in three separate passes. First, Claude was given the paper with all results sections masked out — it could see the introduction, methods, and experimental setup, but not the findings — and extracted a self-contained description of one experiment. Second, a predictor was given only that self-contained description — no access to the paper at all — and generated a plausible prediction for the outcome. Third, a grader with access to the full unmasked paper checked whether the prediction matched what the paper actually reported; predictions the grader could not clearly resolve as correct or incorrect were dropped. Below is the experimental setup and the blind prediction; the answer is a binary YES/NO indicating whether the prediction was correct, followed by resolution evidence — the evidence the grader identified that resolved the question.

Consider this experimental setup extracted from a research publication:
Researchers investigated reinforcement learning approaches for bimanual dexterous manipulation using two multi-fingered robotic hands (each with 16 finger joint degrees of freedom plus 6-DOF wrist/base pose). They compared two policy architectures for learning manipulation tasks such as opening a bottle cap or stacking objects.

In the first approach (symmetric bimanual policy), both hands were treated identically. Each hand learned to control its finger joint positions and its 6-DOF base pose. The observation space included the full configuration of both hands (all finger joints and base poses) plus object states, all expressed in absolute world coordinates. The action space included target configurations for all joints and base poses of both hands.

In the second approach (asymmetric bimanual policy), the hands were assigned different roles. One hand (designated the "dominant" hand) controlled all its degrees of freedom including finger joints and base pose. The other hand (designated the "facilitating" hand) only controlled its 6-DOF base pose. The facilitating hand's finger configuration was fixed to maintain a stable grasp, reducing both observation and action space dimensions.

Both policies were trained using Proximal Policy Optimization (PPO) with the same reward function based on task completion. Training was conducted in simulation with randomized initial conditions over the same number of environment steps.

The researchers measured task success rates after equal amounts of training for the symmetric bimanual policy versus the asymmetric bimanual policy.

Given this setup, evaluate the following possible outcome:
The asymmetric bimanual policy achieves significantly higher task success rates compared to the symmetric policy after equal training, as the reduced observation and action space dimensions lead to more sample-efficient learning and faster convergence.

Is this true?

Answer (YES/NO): NO